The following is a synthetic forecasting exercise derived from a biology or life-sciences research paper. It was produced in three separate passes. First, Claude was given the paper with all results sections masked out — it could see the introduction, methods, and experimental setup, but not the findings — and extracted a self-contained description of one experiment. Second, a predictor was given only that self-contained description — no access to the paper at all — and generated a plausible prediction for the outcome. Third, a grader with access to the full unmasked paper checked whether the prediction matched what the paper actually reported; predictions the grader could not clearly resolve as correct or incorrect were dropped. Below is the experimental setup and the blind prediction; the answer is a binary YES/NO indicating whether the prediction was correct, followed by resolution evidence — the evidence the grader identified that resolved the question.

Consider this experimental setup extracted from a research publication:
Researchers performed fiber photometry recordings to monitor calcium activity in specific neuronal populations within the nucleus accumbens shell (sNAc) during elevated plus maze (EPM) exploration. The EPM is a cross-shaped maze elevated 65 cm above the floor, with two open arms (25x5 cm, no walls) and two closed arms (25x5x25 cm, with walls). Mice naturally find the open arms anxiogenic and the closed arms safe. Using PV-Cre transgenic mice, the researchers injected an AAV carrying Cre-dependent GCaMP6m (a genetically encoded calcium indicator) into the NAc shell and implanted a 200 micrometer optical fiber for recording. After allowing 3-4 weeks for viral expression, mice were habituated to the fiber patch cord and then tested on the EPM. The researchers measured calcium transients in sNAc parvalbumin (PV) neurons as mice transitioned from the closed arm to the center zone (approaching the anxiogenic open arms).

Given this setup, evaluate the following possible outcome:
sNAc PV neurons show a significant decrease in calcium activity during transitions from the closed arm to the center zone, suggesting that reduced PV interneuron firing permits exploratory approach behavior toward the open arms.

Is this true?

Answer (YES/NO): NO